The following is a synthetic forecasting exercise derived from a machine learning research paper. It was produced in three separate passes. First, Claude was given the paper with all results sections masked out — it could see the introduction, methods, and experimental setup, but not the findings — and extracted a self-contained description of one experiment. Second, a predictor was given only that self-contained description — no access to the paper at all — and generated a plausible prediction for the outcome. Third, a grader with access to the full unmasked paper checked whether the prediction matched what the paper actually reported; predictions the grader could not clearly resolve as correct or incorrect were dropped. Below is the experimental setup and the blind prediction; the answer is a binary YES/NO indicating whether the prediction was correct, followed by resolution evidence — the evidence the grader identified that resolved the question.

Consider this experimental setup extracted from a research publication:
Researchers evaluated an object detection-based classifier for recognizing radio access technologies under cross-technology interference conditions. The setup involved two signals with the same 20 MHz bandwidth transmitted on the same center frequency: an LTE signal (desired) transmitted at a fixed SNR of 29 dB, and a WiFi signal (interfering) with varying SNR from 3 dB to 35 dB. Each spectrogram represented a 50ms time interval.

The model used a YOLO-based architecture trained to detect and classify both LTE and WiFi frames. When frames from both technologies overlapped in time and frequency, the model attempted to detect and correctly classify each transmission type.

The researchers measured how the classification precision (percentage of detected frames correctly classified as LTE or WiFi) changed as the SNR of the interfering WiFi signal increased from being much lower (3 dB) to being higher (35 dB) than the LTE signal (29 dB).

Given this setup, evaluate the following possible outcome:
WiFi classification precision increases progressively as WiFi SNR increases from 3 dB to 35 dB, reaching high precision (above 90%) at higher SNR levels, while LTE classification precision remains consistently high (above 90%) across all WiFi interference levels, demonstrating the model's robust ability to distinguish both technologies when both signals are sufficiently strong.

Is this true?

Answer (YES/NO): NO